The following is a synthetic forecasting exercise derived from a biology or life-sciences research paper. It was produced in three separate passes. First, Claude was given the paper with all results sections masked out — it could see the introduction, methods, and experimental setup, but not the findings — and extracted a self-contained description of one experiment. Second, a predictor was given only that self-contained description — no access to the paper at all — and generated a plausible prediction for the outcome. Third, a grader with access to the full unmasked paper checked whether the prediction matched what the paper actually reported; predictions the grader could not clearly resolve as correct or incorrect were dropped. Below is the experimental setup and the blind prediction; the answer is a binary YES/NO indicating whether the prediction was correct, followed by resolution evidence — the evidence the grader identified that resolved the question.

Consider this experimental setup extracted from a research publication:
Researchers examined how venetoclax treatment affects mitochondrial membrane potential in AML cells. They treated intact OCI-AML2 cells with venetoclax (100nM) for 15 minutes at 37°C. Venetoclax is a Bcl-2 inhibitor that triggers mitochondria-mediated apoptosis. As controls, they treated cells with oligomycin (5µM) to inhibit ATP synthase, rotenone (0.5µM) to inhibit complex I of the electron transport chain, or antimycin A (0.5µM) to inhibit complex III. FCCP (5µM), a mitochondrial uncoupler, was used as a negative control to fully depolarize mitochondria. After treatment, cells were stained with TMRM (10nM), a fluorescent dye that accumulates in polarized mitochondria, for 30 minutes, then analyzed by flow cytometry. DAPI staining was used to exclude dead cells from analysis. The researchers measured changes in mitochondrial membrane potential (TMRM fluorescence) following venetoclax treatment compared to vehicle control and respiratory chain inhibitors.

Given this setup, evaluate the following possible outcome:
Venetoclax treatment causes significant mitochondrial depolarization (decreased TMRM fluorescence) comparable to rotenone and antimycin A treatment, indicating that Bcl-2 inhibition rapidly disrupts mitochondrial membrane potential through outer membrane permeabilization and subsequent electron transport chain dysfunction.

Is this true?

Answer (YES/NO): NO